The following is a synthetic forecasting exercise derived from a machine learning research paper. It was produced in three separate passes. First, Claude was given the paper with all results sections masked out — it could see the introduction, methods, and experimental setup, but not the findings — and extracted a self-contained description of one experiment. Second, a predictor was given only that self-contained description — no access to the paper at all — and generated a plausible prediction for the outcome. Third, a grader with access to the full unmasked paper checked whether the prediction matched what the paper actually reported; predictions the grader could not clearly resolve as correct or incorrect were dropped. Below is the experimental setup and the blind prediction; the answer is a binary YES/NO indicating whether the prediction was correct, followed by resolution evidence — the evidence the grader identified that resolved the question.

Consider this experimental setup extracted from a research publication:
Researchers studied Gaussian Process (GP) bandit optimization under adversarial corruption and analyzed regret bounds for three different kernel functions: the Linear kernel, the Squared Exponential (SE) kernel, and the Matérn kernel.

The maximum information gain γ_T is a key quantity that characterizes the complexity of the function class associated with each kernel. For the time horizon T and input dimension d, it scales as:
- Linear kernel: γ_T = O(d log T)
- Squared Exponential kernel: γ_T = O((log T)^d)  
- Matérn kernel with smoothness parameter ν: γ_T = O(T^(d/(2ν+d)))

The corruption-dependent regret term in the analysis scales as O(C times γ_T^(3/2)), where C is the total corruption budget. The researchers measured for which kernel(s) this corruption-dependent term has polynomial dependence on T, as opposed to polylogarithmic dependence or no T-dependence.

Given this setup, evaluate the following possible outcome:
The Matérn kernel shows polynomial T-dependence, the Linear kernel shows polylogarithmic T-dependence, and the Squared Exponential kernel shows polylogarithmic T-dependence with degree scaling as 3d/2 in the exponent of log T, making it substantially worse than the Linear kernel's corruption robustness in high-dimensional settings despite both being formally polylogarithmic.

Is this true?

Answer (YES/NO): YES